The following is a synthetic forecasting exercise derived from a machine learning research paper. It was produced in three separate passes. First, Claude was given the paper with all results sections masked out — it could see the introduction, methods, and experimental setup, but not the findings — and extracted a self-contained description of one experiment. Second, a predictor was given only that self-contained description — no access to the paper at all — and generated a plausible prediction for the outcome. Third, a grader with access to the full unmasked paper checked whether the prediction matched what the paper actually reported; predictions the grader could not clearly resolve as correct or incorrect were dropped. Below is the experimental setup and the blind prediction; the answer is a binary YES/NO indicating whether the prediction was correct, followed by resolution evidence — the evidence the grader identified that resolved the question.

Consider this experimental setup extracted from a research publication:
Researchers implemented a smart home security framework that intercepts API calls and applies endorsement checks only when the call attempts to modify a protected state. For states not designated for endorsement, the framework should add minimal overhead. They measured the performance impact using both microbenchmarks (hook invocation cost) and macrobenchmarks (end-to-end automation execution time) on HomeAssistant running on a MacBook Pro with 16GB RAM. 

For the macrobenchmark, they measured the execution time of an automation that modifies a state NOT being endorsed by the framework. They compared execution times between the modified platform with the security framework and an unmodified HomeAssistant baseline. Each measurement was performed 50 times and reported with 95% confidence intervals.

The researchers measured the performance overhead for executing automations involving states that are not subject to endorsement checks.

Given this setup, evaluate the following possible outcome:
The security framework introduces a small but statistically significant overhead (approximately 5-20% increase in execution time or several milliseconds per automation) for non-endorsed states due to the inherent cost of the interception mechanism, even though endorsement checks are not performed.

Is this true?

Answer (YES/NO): NO